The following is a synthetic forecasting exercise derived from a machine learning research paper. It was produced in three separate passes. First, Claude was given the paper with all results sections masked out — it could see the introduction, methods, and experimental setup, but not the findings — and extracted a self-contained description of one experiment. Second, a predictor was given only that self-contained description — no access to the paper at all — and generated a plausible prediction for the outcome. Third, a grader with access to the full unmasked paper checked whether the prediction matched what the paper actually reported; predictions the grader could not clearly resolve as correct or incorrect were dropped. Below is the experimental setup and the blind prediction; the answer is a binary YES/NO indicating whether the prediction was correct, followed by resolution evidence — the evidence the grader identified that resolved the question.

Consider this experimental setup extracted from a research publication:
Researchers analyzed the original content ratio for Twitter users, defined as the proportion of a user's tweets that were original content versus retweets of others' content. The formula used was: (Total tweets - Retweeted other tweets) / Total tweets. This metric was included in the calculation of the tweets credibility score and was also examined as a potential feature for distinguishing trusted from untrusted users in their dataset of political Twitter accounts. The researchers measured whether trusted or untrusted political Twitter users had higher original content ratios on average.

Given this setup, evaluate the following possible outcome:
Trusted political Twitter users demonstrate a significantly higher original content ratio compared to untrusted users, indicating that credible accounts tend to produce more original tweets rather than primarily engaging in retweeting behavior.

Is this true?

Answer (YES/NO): YES